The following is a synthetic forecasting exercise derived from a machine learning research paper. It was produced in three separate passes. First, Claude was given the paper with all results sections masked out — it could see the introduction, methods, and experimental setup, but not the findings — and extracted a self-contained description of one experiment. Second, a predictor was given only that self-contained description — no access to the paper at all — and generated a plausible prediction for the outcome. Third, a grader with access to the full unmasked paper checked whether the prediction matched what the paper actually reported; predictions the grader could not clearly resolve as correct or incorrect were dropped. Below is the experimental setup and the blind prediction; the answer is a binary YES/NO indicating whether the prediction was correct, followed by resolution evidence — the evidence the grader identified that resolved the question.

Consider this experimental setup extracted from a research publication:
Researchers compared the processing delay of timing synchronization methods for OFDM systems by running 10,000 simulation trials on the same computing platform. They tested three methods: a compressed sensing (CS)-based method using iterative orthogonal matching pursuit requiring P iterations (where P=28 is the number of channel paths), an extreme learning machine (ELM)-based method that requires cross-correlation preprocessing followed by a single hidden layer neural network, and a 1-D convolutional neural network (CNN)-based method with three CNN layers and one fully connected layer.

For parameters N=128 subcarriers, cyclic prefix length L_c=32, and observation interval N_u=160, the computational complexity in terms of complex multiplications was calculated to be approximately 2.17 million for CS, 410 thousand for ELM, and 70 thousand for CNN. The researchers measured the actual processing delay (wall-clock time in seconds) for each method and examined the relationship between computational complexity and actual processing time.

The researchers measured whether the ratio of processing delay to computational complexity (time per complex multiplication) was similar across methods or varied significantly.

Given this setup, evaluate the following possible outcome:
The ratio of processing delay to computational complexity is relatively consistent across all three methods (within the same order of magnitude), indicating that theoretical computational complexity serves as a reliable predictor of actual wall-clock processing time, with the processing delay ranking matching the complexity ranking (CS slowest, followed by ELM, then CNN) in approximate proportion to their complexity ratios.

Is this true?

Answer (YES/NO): NO